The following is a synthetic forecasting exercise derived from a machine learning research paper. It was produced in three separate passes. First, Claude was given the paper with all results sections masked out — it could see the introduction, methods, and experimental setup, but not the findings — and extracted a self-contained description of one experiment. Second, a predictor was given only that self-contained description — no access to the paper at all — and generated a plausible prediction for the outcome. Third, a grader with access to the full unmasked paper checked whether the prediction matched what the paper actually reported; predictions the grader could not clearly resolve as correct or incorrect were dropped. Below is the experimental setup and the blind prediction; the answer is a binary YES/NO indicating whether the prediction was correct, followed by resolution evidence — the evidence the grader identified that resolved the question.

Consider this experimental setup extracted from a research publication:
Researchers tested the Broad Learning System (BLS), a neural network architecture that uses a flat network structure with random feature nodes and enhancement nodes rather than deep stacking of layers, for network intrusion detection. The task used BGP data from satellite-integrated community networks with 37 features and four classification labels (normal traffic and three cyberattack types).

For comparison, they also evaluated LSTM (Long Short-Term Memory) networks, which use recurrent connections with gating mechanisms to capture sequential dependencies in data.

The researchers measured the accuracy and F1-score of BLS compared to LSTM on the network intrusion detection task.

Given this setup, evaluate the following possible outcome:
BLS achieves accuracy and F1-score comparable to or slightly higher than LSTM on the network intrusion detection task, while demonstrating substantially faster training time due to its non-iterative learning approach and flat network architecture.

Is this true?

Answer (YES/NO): NO